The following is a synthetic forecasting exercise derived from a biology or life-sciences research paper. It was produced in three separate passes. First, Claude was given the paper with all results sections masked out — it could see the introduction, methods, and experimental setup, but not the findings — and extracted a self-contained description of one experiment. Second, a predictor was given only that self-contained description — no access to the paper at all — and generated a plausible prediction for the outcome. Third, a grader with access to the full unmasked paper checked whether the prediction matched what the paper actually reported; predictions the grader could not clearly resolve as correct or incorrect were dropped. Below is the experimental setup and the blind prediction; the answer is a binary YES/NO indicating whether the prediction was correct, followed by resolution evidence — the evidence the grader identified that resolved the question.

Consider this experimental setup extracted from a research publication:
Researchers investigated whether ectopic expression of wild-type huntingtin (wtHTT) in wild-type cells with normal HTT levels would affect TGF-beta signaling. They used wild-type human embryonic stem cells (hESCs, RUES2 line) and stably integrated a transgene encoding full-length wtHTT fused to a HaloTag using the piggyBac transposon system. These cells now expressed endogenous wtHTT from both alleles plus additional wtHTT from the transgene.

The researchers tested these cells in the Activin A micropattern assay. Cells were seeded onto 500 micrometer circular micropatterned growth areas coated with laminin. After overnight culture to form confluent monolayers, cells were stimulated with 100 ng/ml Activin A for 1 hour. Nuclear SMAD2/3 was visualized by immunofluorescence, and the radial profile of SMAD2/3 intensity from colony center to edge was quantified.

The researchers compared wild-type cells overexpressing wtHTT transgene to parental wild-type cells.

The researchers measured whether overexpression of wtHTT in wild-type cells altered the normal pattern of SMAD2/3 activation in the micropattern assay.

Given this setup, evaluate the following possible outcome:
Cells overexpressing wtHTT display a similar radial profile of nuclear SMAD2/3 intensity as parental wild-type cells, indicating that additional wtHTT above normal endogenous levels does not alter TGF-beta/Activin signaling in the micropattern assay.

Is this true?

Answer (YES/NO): YES